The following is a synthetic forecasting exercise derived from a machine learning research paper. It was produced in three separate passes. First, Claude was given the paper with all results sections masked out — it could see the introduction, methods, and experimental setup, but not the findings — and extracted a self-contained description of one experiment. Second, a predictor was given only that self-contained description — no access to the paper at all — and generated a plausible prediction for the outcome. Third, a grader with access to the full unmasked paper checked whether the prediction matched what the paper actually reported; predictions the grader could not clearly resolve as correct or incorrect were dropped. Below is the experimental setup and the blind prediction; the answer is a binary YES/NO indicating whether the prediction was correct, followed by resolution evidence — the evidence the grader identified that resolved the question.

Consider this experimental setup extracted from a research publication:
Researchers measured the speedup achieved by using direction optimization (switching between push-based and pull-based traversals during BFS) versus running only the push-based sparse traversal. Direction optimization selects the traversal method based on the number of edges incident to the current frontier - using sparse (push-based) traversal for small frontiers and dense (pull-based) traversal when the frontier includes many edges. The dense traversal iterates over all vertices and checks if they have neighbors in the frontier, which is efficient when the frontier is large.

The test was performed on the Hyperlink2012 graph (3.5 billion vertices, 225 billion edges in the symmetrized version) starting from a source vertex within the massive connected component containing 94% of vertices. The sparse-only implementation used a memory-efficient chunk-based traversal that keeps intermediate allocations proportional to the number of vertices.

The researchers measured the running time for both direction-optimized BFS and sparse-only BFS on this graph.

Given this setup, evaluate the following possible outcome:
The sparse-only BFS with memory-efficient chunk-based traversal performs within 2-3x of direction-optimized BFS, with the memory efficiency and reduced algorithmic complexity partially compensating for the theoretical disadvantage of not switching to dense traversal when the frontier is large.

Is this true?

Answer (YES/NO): NO